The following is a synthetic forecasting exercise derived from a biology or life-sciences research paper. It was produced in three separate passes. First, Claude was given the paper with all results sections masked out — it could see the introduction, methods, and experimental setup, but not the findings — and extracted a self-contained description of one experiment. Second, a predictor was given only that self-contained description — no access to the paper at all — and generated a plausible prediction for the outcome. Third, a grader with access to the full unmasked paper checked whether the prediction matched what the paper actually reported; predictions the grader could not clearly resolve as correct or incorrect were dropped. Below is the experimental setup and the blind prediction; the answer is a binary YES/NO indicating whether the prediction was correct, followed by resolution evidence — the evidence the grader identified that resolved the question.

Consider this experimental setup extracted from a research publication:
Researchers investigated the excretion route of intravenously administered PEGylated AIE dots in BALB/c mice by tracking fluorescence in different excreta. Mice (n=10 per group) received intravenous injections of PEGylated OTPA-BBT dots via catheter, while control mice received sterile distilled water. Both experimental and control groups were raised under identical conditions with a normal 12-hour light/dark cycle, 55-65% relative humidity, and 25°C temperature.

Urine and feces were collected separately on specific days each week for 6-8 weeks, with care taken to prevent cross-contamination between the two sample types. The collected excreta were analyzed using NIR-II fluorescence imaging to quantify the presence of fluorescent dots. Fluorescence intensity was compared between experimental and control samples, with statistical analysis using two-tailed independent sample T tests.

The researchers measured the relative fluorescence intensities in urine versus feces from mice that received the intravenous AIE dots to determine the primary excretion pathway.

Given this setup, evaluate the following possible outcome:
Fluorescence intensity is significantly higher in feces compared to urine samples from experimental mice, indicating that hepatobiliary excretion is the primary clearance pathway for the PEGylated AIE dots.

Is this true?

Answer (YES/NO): YES